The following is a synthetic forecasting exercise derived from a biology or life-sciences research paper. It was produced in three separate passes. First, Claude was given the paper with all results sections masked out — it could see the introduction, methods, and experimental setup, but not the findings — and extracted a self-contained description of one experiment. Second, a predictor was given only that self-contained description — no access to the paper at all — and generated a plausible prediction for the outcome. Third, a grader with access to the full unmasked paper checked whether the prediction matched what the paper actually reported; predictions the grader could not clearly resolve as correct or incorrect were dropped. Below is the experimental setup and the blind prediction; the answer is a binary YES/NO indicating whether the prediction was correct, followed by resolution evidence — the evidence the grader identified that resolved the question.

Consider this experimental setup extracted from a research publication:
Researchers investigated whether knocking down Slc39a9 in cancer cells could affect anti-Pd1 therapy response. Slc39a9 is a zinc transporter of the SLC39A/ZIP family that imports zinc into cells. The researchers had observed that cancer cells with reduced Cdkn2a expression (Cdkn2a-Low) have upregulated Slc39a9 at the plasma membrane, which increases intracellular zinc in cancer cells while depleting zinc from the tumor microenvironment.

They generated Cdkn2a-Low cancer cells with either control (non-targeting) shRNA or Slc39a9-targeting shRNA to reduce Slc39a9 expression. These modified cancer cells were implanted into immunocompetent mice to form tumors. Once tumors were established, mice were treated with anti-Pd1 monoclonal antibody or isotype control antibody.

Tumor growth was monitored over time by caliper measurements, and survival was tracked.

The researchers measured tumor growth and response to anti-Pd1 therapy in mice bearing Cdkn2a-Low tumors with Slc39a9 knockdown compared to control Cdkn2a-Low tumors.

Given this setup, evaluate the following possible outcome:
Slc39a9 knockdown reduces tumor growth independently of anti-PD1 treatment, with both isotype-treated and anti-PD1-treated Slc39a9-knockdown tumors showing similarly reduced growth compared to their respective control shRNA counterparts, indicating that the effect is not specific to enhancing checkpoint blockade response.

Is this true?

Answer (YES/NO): NO